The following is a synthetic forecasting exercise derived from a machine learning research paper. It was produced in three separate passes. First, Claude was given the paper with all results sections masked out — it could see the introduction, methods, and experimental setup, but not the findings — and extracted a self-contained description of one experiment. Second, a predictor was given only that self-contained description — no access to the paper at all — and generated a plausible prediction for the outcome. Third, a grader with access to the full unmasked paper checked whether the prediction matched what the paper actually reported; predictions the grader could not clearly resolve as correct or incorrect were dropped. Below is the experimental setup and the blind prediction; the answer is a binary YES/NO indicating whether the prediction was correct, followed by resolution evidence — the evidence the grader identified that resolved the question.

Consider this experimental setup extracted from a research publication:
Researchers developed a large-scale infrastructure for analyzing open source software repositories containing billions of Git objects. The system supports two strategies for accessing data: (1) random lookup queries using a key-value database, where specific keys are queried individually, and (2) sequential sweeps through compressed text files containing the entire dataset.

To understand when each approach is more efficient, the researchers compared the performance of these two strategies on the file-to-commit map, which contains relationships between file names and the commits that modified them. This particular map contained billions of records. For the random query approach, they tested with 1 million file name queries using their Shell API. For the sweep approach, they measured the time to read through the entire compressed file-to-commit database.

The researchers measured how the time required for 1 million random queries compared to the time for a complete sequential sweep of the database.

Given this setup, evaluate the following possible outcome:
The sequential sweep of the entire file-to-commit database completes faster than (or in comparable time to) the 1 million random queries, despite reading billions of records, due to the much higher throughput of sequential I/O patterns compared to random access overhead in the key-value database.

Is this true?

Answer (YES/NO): YES